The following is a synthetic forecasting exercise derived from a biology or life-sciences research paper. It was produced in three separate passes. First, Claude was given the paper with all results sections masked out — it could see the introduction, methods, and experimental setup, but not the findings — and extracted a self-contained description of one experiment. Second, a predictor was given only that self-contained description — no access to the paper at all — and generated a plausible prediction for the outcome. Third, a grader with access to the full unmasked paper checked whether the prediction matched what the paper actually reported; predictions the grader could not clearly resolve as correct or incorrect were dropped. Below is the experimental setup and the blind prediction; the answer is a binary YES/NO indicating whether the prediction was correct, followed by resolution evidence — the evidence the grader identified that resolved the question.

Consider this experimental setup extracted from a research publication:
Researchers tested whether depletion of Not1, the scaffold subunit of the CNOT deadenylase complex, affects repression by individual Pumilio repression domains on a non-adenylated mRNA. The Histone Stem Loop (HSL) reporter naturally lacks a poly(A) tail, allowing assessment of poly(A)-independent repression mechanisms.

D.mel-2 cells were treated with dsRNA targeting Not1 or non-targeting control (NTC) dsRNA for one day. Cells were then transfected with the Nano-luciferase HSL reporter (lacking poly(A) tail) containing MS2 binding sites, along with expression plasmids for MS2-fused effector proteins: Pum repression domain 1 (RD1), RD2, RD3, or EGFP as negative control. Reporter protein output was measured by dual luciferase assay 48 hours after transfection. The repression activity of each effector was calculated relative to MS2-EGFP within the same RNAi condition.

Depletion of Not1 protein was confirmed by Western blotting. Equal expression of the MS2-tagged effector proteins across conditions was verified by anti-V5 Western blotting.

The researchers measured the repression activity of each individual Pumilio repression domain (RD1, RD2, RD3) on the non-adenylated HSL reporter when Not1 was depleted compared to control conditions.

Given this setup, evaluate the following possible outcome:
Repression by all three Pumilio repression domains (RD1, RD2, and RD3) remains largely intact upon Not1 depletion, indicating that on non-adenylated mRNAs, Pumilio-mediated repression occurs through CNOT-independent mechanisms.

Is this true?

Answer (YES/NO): NO